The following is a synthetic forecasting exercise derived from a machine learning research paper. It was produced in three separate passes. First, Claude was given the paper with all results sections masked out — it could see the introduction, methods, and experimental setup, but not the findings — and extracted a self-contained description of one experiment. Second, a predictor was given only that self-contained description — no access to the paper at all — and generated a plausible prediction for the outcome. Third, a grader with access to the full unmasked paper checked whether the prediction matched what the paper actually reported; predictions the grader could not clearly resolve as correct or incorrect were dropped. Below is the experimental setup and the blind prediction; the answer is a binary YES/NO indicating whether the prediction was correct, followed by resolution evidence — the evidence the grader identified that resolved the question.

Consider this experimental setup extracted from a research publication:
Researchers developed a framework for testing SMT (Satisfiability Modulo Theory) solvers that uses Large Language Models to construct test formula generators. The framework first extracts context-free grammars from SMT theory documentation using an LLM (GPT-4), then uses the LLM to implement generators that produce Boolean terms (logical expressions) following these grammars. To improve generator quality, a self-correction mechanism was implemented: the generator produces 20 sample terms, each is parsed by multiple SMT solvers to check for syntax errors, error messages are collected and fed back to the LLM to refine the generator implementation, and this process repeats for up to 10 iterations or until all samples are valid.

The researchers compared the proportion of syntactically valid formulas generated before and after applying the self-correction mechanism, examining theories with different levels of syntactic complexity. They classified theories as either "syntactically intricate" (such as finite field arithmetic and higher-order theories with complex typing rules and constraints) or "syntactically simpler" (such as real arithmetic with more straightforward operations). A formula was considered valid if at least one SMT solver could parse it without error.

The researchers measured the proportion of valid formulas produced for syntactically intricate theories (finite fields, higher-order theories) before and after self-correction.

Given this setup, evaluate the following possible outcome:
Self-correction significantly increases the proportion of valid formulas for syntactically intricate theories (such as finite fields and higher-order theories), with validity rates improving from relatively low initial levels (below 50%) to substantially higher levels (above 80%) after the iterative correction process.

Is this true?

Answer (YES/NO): YES